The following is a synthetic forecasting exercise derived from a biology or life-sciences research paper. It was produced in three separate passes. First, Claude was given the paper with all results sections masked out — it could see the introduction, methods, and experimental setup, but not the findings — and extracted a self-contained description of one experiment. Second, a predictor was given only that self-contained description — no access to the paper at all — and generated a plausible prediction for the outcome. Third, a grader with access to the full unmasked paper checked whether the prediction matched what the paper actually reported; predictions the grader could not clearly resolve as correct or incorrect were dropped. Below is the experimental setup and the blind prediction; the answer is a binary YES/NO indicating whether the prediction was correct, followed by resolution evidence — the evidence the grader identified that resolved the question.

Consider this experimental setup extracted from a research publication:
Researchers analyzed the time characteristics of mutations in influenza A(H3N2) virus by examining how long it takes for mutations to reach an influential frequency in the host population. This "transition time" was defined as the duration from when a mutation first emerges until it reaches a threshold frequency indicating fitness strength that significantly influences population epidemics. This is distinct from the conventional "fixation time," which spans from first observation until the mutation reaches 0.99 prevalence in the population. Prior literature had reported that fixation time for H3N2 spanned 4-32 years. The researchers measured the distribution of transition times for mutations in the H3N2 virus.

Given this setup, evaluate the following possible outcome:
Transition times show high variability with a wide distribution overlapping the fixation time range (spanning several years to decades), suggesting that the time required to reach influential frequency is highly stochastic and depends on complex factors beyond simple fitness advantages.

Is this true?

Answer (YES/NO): NO